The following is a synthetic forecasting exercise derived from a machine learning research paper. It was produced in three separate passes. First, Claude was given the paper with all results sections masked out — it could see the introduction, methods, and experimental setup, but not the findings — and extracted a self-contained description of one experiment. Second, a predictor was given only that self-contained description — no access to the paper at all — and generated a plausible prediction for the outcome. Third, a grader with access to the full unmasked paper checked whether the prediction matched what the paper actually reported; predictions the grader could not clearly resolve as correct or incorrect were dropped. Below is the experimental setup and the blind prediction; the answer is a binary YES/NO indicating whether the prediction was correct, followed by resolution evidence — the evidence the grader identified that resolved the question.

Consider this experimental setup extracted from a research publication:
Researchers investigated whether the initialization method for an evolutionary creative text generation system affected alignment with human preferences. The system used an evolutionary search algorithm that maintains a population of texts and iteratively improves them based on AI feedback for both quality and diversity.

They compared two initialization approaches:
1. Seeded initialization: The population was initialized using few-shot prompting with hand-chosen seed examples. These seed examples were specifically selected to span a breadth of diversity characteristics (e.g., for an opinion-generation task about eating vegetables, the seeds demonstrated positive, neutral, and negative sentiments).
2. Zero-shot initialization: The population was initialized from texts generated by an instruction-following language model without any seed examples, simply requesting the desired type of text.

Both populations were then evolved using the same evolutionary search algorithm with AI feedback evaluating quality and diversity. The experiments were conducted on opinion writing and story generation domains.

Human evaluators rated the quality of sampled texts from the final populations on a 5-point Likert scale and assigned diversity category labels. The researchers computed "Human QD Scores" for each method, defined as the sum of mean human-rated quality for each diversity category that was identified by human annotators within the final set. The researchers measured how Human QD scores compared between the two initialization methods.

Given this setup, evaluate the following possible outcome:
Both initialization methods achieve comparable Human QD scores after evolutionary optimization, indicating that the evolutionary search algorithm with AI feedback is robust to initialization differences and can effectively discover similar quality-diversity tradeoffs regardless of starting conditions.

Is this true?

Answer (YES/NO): NO